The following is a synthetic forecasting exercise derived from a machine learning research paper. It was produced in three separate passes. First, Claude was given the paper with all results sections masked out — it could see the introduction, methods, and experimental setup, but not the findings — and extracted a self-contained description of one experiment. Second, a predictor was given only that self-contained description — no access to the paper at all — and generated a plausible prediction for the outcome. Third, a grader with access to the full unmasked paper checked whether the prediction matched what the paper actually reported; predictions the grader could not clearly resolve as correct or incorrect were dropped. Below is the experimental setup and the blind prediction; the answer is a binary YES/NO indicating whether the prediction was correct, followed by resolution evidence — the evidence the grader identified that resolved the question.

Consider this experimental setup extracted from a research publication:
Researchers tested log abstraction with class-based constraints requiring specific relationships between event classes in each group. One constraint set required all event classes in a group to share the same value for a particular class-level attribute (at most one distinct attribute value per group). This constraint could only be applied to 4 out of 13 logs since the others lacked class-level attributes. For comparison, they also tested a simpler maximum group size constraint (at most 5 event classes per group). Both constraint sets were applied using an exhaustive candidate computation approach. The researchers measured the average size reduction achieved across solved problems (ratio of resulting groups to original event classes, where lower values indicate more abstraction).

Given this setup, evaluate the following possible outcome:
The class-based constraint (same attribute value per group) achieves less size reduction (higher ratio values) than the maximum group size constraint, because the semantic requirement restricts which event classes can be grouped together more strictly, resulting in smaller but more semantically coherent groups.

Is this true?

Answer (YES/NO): NO